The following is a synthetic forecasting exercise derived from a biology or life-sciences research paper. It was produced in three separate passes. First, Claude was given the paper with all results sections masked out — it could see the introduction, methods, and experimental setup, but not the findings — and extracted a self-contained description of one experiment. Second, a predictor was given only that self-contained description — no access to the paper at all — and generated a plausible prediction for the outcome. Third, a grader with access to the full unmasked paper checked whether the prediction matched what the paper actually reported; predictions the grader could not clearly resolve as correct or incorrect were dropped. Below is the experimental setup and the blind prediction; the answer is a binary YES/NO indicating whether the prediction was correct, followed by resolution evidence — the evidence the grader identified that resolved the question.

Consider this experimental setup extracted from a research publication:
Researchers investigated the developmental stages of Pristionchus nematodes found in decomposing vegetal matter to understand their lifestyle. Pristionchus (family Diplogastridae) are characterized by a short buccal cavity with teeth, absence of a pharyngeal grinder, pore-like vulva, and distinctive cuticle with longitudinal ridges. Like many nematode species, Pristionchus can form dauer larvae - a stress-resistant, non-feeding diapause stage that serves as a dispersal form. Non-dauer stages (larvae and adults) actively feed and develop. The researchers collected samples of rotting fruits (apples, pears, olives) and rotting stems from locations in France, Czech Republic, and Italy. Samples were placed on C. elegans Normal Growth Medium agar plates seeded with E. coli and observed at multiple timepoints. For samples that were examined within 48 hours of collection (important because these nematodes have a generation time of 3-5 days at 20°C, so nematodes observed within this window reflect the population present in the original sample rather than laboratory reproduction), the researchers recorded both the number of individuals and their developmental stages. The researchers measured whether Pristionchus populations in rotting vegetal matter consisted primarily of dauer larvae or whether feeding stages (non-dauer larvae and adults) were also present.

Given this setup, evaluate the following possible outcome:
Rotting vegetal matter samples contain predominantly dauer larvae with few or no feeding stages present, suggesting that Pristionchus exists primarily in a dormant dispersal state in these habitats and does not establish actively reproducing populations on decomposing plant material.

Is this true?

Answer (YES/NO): NO